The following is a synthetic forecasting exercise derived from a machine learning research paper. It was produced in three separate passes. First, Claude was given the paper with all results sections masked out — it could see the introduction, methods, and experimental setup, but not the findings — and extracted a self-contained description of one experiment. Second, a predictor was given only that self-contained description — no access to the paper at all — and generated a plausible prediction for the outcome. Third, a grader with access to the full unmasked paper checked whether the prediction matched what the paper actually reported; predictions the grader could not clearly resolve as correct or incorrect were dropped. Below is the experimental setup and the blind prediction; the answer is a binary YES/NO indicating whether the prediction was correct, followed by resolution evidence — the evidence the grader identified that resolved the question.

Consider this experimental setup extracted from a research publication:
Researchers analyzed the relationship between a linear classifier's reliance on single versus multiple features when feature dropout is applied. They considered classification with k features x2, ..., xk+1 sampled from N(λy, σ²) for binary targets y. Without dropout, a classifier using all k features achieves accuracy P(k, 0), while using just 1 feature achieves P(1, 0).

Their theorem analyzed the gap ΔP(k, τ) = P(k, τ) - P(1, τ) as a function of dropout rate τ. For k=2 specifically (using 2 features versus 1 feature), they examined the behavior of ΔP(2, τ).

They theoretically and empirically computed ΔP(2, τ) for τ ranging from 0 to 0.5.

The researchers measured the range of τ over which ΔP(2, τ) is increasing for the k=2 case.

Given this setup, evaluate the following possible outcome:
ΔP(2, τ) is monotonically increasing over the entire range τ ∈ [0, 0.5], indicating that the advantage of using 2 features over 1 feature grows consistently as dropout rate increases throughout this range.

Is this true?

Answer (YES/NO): NO